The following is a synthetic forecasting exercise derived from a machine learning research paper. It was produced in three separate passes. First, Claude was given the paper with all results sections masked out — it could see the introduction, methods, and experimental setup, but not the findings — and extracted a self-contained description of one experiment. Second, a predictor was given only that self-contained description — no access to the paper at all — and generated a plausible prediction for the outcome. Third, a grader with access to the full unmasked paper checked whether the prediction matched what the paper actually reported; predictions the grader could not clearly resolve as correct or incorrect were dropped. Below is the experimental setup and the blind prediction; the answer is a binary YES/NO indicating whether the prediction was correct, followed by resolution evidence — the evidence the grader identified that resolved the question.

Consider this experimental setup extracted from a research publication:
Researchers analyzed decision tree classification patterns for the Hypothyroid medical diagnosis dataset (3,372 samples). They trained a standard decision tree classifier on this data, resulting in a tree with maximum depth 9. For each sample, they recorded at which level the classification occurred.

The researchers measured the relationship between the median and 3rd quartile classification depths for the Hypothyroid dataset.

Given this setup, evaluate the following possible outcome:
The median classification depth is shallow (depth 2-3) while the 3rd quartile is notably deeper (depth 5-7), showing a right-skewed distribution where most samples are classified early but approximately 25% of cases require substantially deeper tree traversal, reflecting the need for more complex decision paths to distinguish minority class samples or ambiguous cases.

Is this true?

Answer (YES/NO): NO